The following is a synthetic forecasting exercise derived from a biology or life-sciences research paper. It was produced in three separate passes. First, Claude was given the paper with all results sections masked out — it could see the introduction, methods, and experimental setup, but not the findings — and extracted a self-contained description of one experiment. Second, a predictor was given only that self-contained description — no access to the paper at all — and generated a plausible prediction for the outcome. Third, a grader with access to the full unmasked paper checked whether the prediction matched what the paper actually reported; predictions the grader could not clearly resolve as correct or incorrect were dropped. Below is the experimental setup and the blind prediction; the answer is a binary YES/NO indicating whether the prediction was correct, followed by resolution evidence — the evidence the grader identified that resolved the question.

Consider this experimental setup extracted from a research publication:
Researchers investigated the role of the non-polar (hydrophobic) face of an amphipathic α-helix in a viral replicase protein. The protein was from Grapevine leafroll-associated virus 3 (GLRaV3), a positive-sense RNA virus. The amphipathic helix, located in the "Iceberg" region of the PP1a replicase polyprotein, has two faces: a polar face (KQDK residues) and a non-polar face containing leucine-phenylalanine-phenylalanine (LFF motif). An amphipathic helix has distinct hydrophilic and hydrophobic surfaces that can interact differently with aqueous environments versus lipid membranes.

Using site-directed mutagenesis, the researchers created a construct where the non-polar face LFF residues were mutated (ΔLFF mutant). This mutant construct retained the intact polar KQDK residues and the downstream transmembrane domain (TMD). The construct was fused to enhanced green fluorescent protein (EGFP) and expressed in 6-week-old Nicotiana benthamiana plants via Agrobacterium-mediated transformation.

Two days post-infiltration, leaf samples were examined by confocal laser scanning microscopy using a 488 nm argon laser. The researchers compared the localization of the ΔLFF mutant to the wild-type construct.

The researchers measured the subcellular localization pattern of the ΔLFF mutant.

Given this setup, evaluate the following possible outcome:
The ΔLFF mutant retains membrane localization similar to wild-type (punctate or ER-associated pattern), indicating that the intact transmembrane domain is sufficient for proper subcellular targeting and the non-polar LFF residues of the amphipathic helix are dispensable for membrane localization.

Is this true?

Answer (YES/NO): YES